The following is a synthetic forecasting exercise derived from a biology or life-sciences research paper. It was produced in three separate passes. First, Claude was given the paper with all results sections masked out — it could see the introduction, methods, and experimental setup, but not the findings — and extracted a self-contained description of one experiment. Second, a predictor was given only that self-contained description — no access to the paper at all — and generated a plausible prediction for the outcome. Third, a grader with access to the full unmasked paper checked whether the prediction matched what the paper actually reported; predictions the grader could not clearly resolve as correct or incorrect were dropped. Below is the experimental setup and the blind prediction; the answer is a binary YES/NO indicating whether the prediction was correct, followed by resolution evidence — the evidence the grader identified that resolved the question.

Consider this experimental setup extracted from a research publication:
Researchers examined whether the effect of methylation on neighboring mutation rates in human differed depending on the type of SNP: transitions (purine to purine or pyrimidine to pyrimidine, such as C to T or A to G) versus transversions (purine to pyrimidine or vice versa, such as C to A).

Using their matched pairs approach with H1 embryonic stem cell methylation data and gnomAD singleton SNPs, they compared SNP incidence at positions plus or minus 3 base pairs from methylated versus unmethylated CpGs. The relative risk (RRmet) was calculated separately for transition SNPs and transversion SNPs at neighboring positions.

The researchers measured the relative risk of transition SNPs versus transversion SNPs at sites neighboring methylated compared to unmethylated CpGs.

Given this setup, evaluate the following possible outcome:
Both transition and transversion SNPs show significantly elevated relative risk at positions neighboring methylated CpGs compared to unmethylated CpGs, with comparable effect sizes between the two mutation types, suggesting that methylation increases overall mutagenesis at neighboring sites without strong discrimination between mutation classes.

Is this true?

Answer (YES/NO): NO